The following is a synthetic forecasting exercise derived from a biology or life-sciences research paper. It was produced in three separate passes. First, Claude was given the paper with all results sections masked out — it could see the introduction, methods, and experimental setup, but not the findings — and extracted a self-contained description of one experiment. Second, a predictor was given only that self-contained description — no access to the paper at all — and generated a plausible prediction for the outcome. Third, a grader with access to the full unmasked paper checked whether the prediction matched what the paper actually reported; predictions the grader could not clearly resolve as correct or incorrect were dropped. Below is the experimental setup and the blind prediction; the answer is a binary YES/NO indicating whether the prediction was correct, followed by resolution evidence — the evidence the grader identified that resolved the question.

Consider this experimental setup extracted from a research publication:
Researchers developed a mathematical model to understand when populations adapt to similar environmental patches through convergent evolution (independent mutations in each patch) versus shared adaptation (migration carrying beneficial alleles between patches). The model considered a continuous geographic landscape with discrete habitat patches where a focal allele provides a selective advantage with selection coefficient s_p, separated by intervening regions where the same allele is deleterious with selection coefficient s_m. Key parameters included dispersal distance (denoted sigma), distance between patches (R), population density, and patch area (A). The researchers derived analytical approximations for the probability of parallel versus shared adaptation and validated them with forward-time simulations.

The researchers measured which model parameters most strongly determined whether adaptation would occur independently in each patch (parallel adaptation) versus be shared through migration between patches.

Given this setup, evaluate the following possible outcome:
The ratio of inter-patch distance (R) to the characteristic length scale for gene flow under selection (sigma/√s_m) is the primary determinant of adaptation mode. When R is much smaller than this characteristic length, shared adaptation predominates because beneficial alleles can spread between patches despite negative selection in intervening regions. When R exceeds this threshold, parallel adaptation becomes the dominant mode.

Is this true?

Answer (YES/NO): YES